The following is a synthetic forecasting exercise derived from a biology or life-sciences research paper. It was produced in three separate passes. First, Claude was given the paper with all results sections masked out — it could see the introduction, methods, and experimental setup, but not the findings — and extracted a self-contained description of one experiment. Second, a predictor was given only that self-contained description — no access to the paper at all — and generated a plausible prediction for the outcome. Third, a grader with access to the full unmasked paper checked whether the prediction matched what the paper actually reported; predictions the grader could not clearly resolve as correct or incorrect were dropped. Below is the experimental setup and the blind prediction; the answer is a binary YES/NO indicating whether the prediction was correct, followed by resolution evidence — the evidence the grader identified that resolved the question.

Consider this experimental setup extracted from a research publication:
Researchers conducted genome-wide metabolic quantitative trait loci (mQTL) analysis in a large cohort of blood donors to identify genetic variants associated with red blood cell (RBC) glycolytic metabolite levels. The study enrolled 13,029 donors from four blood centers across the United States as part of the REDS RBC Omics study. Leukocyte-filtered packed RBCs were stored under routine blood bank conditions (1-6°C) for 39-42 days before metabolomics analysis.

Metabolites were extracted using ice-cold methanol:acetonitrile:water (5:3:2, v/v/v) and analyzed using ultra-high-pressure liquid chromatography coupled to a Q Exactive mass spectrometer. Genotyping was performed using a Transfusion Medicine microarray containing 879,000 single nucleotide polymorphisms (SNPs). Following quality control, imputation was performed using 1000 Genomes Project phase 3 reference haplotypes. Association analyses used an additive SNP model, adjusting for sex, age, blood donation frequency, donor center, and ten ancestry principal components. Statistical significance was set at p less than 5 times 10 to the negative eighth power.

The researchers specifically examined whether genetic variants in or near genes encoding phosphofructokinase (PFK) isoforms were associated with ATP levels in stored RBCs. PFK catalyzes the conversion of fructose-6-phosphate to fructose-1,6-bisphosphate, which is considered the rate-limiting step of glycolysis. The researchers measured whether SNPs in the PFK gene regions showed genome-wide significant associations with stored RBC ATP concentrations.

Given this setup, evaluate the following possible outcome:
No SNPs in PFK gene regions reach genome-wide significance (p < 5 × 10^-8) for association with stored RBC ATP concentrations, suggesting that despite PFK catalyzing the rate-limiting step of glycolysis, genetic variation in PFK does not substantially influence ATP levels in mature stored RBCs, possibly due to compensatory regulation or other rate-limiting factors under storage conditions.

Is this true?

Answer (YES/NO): NO